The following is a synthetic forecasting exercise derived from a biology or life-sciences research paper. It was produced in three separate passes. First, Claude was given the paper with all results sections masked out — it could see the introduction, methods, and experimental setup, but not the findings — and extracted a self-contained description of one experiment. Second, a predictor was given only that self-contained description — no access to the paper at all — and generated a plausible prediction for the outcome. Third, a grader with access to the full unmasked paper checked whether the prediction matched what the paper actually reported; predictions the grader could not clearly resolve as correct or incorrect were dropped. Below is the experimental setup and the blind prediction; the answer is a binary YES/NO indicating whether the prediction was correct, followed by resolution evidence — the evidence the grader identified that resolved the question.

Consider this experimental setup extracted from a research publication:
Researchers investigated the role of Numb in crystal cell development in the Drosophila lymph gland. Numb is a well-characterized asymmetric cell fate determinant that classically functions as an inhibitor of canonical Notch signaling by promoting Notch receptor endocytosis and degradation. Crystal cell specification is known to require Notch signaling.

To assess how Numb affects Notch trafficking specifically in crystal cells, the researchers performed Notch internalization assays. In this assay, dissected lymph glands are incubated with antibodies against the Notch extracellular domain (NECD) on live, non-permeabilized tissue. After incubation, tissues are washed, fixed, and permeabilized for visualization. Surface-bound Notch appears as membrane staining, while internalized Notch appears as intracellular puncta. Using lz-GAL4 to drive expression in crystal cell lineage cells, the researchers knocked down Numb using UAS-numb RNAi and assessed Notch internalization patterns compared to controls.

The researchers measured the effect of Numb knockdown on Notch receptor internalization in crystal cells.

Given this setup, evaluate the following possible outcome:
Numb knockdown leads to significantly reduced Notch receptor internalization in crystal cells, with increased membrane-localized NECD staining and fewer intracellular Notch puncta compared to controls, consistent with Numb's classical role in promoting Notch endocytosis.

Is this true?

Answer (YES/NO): NO